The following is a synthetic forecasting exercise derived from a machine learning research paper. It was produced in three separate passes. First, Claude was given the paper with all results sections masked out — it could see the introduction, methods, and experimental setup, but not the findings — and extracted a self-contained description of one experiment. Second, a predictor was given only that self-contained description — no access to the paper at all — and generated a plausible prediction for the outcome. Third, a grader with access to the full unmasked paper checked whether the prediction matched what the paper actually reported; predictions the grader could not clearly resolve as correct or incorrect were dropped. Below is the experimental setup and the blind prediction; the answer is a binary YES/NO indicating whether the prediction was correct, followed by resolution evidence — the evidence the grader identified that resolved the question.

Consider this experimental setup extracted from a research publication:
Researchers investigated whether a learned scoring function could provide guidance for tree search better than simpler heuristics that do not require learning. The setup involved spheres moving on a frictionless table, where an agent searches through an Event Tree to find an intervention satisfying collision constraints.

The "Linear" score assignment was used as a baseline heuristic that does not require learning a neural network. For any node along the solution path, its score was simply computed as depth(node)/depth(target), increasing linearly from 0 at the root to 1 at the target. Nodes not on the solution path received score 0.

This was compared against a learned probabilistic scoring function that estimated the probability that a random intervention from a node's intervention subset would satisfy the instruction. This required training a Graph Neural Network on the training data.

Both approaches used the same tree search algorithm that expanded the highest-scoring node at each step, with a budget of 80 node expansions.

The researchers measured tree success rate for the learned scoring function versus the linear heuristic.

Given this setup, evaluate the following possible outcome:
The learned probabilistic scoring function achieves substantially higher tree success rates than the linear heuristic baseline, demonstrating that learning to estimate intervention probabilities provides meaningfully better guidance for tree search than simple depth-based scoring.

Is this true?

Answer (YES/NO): YES